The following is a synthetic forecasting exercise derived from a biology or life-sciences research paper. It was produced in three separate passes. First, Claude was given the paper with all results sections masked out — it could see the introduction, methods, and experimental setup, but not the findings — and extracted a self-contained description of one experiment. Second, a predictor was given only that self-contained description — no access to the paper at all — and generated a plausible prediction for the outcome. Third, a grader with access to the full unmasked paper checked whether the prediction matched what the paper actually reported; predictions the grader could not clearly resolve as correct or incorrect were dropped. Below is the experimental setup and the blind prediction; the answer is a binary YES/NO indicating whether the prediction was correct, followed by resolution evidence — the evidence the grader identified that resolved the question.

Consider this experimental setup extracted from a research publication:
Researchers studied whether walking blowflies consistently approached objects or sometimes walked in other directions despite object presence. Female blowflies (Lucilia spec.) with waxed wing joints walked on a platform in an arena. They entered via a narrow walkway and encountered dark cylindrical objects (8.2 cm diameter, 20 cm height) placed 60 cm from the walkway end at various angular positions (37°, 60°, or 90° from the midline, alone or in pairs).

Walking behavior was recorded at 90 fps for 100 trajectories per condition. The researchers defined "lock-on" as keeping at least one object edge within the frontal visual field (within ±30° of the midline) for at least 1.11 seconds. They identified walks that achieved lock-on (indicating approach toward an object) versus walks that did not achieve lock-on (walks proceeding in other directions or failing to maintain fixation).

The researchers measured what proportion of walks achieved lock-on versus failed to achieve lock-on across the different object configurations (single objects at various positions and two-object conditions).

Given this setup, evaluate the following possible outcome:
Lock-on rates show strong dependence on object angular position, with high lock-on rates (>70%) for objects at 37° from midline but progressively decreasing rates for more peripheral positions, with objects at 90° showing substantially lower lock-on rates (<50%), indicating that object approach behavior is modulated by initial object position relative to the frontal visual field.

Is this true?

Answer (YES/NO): NO